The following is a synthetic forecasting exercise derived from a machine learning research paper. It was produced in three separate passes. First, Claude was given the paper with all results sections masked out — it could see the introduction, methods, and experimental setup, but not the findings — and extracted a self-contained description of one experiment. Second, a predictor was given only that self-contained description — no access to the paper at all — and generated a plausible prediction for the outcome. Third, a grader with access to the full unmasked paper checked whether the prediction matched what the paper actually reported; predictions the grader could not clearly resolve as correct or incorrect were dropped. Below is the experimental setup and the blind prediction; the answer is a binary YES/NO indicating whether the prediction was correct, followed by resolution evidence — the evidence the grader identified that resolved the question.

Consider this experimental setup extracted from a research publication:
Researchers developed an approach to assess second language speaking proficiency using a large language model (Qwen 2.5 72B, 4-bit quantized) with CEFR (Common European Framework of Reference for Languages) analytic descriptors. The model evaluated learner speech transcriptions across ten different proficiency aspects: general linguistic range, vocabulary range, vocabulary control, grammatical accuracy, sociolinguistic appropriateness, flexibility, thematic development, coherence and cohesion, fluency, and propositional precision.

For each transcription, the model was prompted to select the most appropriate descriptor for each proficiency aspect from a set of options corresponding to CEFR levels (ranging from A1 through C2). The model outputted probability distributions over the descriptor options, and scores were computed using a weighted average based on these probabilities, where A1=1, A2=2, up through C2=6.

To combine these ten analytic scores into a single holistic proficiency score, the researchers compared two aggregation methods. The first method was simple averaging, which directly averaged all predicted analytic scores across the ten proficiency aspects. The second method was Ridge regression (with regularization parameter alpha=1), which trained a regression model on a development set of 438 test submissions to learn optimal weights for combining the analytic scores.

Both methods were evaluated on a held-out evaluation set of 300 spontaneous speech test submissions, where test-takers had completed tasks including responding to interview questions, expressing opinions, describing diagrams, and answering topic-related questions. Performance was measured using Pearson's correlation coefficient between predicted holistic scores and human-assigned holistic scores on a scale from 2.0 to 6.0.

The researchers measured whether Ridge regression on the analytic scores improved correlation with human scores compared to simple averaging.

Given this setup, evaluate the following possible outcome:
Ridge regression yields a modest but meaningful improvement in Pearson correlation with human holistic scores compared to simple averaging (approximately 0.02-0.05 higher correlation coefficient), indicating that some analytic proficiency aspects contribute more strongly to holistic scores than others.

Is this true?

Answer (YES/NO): NO